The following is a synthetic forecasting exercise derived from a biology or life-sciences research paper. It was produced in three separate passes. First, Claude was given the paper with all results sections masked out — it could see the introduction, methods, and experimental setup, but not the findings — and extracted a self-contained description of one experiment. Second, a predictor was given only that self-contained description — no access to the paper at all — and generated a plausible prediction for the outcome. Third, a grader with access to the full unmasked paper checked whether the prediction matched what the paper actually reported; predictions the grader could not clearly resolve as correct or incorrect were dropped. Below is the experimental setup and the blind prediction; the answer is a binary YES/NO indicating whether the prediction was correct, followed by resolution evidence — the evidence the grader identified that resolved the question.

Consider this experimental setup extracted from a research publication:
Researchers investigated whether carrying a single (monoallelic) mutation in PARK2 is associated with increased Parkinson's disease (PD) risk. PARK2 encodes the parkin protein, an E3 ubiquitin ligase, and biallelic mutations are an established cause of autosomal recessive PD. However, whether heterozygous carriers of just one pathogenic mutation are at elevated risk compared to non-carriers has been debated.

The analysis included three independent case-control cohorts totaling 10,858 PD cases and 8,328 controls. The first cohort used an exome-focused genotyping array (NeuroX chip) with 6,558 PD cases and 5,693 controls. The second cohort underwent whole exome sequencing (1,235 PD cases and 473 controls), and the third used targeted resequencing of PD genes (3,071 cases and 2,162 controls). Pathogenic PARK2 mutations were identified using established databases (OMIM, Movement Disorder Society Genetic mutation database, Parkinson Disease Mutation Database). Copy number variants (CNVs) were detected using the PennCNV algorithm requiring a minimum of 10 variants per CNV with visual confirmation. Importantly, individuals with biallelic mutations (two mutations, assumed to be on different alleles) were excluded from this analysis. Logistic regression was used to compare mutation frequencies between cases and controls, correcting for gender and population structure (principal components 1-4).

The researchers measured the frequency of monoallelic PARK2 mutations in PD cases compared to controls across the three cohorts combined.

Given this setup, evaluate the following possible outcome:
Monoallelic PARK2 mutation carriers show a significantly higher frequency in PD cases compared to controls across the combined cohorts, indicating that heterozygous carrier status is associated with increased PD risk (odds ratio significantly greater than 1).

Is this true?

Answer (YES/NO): YES